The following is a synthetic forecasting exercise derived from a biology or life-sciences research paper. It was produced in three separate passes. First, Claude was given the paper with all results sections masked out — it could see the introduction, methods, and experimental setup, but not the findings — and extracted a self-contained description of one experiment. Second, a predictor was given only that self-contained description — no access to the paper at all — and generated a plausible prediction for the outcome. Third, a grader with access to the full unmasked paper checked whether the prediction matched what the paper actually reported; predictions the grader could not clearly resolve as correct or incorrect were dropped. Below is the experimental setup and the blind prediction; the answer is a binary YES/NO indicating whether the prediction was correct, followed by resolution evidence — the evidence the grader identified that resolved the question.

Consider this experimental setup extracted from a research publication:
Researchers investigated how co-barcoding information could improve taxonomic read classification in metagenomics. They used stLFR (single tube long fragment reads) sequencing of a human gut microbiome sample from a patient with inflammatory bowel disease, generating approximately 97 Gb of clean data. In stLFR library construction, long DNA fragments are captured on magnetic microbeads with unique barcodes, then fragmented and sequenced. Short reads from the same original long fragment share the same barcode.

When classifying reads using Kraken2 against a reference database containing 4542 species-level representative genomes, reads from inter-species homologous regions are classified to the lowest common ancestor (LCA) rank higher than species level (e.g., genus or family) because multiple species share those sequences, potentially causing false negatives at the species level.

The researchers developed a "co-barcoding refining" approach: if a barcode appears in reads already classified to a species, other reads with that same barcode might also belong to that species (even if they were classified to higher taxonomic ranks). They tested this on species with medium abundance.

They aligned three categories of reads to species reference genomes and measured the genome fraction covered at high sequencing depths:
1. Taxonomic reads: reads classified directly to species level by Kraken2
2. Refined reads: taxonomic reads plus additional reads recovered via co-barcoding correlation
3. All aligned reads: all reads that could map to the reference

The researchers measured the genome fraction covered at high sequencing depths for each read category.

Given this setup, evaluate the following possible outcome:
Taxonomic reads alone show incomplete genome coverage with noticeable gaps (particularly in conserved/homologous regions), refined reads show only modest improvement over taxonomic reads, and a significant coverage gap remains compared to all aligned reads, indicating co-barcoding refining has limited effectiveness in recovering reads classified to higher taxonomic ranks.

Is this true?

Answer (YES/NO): NO